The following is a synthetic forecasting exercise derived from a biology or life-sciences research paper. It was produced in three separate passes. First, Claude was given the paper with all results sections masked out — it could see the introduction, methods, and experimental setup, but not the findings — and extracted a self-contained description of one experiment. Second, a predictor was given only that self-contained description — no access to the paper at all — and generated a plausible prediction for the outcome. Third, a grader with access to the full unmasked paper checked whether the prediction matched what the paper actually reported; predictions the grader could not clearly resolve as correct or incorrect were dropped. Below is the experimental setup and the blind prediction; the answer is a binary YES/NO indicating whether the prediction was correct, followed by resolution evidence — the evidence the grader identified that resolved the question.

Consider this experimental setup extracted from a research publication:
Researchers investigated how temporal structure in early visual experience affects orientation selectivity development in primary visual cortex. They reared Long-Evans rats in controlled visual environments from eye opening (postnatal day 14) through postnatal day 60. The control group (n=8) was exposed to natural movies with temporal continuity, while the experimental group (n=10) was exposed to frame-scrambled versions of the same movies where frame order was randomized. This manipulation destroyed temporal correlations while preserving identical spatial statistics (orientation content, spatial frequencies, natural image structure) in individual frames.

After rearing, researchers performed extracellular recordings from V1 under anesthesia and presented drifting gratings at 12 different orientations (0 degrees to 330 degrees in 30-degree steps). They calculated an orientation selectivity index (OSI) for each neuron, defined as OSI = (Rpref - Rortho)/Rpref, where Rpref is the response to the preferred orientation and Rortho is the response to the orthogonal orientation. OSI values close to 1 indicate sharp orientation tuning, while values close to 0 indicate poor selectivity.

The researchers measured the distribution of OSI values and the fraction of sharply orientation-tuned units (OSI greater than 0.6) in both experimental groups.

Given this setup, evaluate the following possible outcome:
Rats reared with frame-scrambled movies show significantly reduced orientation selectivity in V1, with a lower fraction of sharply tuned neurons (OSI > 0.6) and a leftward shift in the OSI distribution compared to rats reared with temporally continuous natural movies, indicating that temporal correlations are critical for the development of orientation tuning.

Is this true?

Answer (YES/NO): NO